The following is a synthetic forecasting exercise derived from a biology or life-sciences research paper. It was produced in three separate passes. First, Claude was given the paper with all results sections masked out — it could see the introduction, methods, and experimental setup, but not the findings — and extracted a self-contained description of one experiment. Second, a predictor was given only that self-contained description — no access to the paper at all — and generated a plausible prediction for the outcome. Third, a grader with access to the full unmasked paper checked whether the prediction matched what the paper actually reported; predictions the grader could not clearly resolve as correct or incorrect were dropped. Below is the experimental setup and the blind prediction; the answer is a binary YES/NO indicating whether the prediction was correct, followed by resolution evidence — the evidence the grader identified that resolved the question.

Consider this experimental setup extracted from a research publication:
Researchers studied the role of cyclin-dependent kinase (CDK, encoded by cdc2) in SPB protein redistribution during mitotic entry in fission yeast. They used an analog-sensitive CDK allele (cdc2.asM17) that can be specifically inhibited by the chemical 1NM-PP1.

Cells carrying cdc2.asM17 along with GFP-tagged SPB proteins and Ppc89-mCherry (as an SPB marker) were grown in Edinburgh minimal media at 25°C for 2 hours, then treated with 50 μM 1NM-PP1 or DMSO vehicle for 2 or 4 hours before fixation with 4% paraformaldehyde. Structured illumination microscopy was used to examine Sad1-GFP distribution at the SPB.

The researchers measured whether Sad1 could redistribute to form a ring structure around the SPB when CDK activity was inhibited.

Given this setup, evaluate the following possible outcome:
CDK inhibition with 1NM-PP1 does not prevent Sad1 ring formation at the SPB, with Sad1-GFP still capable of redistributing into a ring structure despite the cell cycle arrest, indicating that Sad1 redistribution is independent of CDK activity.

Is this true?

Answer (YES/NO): YES